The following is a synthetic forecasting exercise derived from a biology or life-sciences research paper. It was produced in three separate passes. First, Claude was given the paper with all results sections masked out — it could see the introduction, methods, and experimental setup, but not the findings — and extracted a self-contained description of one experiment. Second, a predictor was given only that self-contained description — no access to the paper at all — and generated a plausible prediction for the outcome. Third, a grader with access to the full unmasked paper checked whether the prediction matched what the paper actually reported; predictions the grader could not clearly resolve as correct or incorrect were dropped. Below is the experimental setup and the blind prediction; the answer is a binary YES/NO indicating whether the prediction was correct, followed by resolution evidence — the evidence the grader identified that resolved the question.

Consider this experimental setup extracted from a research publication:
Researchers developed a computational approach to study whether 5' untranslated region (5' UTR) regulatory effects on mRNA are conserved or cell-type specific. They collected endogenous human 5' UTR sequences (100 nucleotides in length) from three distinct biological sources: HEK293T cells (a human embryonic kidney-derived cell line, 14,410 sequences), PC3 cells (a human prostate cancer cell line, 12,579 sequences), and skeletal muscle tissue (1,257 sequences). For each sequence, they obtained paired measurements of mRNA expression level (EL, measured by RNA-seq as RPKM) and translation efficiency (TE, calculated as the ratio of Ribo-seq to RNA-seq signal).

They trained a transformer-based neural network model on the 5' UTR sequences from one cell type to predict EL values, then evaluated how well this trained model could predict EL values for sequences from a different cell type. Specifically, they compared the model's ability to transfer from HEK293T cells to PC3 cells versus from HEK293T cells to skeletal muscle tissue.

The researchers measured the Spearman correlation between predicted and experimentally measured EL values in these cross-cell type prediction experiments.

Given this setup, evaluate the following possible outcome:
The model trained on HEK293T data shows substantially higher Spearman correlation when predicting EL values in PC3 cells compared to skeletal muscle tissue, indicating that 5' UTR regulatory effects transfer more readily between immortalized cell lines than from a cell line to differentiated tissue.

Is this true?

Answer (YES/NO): YES